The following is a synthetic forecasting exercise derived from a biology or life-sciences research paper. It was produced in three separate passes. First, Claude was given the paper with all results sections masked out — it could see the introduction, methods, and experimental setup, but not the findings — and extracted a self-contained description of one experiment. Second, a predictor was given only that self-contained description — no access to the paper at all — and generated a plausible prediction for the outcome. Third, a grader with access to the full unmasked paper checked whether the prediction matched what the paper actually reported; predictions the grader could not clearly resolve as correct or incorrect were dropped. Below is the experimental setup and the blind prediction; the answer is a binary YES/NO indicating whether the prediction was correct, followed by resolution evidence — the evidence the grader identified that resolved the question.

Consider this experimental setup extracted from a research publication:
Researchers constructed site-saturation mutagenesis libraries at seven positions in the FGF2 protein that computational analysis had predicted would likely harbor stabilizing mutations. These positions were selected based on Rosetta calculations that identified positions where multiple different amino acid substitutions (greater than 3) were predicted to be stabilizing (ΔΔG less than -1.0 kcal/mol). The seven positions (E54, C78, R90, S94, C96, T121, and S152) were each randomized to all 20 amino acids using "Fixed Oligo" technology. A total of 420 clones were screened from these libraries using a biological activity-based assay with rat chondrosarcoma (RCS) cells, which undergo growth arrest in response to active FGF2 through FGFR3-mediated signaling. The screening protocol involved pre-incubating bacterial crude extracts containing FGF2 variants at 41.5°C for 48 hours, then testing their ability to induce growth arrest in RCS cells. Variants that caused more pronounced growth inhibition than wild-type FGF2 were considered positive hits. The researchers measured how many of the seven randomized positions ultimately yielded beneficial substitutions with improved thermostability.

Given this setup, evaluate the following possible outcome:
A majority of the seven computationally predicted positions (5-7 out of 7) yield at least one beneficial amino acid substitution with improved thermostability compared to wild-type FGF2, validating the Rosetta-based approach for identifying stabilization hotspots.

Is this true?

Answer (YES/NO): YES